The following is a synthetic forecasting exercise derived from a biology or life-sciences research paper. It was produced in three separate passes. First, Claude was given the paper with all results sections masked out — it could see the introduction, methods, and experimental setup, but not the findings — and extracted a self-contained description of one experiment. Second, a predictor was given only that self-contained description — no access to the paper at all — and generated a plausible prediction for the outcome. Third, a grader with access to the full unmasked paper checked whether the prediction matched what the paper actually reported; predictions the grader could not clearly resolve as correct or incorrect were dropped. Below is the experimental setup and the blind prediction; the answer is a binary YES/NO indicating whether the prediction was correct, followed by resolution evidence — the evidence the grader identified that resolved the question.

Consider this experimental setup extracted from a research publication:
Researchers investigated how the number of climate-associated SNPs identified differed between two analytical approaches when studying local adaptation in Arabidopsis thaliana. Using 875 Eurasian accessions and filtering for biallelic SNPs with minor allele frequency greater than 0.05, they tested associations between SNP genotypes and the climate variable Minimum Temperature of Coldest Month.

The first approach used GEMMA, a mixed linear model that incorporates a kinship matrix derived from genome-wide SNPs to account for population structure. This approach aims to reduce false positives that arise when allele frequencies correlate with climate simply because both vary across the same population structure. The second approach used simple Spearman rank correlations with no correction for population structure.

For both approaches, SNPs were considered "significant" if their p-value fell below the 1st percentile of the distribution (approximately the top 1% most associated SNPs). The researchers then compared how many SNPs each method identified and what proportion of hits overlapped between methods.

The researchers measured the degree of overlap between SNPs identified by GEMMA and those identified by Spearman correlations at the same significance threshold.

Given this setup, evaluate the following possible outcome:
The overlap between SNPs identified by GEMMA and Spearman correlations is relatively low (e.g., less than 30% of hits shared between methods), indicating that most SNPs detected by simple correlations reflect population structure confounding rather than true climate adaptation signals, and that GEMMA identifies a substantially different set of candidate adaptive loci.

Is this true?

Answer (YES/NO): NO